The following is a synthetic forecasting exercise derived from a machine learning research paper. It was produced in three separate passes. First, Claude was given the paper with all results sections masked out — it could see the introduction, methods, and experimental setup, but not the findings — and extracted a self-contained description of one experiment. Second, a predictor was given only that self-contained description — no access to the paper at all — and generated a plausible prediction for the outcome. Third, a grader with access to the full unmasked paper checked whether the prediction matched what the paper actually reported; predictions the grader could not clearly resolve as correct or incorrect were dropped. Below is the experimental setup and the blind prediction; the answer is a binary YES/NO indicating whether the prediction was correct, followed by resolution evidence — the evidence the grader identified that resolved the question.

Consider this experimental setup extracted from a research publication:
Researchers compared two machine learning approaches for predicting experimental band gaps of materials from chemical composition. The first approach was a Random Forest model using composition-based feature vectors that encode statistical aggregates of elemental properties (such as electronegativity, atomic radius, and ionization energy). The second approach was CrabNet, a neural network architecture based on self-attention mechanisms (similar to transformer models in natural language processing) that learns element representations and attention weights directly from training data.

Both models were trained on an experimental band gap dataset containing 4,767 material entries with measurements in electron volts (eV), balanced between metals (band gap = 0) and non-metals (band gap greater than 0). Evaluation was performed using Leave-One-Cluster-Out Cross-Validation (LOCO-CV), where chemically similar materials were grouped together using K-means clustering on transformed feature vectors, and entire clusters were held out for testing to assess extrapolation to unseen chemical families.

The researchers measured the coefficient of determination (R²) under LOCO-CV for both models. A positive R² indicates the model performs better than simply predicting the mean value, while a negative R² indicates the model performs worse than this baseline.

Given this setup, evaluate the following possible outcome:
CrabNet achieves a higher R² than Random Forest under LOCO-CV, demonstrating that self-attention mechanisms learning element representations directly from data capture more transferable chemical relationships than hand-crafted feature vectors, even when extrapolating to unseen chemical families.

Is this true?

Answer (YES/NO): YES